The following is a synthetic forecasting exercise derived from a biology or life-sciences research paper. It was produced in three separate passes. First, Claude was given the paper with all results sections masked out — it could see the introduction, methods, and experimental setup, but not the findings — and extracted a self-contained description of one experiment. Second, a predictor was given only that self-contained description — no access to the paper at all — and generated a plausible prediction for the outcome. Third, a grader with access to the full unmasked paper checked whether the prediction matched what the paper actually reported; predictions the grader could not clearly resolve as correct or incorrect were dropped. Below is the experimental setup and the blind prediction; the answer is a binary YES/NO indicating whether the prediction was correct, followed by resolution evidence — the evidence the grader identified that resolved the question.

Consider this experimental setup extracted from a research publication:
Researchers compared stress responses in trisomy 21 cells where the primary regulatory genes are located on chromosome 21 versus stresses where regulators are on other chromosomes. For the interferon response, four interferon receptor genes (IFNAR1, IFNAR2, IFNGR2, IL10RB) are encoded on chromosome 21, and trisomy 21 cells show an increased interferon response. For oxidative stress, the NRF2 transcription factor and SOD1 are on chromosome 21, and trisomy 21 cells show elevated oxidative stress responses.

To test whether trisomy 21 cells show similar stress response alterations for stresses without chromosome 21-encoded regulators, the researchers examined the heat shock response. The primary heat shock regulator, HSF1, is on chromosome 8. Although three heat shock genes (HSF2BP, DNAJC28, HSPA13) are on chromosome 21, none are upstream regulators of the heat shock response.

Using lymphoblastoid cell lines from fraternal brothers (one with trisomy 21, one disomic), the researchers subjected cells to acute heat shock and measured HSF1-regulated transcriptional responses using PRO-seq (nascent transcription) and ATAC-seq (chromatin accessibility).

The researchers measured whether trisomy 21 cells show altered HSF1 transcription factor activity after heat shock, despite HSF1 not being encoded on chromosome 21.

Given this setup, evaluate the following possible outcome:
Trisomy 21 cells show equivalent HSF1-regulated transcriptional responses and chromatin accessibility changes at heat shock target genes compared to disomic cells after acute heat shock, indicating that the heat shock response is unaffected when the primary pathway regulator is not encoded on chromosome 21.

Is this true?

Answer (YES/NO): NO